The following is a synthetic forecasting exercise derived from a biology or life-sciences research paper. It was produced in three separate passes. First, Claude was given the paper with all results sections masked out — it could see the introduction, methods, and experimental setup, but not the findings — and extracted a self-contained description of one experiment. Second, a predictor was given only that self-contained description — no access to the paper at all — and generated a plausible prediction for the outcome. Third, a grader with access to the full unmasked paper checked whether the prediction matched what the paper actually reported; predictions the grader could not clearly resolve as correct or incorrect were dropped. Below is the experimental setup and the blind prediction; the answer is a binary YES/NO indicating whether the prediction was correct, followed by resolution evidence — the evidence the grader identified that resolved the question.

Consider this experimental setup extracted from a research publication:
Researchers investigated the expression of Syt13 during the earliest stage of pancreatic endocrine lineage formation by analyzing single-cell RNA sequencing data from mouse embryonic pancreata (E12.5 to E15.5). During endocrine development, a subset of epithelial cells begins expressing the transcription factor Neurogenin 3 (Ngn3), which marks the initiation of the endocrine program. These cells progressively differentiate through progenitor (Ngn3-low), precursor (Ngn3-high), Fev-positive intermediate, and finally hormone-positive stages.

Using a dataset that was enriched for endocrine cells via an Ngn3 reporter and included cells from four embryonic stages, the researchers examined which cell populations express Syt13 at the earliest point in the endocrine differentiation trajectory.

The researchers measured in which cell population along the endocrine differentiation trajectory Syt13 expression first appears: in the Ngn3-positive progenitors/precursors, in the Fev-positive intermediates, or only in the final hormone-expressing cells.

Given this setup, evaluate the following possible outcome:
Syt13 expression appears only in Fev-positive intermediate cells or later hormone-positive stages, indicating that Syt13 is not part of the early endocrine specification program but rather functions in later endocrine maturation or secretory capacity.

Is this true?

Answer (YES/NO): NO